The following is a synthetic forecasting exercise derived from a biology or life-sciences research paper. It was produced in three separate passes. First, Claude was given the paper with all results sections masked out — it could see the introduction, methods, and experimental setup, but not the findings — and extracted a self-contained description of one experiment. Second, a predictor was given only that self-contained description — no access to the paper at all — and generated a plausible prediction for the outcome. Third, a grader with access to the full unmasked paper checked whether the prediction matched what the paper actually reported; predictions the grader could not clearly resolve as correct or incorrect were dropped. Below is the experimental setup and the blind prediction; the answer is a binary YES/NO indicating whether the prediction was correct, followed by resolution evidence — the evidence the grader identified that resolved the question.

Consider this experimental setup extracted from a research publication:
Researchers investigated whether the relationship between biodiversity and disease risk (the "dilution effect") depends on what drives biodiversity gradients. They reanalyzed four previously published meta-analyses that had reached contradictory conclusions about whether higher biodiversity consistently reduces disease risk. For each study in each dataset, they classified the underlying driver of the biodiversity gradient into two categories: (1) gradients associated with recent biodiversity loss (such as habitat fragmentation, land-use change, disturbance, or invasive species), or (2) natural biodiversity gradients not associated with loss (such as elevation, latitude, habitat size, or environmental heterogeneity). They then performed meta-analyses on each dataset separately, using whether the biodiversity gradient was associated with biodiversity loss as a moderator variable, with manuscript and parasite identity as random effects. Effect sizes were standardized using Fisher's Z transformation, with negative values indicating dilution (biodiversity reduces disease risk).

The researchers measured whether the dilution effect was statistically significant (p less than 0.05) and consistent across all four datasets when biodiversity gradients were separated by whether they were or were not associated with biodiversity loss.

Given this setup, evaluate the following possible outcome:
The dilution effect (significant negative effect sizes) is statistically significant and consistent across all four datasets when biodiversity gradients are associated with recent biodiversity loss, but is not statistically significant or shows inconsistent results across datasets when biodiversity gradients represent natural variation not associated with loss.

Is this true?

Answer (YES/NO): YES